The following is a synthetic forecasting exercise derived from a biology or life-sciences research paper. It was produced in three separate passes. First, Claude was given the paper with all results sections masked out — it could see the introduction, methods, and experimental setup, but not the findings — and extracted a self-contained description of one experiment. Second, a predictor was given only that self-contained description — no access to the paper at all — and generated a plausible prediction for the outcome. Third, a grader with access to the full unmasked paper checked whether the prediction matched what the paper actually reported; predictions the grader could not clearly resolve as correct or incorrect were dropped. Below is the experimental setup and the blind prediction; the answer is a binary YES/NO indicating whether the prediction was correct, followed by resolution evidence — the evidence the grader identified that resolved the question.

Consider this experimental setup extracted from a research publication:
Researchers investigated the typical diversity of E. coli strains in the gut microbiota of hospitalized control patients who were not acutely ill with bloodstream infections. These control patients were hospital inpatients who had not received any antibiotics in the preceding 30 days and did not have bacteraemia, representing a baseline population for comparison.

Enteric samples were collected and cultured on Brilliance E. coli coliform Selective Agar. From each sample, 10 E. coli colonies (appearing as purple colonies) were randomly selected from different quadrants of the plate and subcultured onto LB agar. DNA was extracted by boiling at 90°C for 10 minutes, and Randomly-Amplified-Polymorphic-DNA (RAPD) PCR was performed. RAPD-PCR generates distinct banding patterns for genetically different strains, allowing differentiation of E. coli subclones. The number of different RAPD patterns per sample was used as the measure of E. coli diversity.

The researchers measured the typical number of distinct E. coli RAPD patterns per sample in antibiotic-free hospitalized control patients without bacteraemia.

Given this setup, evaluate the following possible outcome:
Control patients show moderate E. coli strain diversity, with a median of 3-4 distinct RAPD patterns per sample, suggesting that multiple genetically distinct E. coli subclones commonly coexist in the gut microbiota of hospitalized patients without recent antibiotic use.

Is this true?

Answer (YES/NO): NO